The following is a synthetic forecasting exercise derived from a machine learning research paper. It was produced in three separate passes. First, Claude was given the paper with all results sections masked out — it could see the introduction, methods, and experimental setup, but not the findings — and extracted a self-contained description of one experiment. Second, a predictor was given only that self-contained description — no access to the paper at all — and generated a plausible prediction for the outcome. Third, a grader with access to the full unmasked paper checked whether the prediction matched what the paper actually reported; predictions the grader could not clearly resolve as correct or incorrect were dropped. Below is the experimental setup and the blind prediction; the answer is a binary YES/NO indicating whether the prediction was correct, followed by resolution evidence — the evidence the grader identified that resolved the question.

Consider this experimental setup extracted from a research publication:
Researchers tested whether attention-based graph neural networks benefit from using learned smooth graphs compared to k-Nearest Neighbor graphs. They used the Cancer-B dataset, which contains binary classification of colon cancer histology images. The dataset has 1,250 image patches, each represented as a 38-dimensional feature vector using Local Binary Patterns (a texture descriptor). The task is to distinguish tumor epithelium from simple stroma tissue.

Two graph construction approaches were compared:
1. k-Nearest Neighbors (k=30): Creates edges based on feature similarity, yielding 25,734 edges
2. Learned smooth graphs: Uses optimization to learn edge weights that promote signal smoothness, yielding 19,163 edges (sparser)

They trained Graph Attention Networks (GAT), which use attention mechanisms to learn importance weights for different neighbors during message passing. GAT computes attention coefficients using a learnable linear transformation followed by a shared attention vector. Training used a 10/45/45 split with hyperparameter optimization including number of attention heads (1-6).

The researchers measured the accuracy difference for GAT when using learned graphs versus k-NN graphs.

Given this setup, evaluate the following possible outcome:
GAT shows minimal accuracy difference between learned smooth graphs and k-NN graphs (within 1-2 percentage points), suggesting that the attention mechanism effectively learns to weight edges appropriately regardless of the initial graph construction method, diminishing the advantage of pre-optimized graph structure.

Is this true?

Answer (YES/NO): NO